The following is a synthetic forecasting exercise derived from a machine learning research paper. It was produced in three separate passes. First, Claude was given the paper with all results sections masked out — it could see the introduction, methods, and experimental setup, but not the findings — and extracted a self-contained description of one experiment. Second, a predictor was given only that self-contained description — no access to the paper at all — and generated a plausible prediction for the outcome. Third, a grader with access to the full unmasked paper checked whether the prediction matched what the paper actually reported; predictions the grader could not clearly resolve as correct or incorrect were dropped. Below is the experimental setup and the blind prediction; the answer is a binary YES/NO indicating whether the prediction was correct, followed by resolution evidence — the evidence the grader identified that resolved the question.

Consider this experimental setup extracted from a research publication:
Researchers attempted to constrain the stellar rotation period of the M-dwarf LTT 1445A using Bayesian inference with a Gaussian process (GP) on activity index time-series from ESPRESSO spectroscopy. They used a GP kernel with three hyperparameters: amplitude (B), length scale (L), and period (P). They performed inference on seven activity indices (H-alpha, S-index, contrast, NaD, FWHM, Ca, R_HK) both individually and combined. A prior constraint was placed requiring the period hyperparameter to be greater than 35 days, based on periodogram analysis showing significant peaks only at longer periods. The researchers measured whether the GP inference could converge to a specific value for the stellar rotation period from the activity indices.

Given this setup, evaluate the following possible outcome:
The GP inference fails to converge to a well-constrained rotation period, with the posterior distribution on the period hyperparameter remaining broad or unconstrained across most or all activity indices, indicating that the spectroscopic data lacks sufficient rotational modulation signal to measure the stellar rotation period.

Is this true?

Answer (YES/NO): YES